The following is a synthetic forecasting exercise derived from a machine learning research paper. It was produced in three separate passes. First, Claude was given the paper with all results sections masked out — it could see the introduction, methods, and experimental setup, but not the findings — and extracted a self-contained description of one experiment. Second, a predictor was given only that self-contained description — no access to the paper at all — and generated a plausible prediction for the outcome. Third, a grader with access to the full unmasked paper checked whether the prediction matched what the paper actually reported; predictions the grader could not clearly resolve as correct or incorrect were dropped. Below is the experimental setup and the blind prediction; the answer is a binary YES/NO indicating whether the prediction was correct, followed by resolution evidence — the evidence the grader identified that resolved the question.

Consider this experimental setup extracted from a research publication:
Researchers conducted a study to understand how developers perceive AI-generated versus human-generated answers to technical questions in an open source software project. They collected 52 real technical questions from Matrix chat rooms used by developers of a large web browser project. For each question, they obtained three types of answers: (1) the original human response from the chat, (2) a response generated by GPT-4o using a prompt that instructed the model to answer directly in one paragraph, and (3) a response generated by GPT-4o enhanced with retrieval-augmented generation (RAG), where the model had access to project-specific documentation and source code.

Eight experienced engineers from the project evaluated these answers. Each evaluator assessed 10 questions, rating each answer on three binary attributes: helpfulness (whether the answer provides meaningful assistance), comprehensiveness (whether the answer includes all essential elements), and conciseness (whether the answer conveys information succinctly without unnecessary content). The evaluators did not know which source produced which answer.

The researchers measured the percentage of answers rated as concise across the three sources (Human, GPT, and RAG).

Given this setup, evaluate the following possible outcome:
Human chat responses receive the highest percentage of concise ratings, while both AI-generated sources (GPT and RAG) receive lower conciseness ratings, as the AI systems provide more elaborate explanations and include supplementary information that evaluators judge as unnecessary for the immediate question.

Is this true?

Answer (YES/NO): NO